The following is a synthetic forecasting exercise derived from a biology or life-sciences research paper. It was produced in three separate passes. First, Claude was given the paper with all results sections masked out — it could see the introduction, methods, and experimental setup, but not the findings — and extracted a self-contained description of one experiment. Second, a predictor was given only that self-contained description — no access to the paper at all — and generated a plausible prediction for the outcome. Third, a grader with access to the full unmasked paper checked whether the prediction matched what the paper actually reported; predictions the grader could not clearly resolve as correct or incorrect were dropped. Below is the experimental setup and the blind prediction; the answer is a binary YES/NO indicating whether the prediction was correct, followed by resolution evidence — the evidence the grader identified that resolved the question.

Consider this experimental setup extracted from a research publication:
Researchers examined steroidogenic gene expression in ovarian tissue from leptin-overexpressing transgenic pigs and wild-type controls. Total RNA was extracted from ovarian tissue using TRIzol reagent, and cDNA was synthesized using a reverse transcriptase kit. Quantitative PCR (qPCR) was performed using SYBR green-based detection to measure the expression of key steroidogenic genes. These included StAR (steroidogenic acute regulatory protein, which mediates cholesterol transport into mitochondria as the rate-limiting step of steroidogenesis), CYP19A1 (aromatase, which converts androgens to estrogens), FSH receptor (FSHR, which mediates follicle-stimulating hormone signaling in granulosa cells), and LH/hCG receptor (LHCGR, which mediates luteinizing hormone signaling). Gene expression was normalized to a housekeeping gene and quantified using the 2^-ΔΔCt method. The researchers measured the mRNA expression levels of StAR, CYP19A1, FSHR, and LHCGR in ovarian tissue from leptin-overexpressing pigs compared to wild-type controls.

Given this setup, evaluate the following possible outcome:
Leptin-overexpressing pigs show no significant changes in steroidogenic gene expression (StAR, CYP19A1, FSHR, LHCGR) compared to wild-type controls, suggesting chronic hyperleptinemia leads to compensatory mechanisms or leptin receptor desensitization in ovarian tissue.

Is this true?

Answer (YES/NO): NO